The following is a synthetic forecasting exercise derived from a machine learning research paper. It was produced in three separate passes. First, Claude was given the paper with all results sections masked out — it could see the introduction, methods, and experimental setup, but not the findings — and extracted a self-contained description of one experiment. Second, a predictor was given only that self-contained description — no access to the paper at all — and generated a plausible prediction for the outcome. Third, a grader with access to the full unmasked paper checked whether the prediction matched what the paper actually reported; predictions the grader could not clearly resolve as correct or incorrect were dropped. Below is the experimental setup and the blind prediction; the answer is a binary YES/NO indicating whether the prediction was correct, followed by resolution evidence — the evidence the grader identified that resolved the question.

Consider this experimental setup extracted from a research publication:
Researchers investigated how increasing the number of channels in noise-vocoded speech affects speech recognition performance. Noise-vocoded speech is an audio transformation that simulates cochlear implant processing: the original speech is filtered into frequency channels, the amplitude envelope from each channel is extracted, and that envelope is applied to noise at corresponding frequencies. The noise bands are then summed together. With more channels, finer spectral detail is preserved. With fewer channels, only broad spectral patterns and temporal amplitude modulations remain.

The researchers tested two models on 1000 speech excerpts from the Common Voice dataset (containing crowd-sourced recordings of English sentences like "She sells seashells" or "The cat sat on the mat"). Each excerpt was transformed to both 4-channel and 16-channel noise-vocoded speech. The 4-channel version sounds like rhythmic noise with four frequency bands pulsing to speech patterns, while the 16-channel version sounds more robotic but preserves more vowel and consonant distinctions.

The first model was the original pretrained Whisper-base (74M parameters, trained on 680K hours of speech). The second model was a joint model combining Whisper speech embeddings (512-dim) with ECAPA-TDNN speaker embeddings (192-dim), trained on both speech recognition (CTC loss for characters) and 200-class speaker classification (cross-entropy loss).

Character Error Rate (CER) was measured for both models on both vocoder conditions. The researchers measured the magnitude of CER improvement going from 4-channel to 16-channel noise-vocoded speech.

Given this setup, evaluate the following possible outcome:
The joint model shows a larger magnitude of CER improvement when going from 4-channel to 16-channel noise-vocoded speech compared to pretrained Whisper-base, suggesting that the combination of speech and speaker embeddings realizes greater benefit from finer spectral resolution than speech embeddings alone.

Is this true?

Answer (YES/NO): NO